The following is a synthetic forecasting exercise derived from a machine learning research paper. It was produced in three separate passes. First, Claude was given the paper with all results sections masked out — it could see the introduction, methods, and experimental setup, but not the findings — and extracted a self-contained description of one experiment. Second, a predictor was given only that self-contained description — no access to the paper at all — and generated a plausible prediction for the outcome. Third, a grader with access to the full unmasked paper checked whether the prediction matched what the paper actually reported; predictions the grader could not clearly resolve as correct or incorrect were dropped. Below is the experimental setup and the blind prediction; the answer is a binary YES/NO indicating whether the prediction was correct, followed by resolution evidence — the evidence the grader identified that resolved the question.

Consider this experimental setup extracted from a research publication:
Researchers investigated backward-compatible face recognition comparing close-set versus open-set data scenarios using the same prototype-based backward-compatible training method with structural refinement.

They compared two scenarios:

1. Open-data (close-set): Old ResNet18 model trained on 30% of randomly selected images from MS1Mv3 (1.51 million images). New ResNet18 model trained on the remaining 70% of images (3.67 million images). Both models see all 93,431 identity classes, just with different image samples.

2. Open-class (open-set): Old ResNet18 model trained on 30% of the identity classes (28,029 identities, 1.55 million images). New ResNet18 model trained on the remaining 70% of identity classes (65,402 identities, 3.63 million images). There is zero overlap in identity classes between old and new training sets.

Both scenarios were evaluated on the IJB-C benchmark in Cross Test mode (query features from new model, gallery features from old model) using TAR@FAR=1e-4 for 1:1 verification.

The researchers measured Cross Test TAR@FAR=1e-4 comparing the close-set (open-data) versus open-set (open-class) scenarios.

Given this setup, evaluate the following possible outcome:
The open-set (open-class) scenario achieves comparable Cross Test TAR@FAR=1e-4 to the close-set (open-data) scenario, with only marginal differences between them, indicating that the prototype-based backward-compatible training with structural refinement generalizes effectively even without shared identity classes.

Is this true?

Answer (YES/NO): YES